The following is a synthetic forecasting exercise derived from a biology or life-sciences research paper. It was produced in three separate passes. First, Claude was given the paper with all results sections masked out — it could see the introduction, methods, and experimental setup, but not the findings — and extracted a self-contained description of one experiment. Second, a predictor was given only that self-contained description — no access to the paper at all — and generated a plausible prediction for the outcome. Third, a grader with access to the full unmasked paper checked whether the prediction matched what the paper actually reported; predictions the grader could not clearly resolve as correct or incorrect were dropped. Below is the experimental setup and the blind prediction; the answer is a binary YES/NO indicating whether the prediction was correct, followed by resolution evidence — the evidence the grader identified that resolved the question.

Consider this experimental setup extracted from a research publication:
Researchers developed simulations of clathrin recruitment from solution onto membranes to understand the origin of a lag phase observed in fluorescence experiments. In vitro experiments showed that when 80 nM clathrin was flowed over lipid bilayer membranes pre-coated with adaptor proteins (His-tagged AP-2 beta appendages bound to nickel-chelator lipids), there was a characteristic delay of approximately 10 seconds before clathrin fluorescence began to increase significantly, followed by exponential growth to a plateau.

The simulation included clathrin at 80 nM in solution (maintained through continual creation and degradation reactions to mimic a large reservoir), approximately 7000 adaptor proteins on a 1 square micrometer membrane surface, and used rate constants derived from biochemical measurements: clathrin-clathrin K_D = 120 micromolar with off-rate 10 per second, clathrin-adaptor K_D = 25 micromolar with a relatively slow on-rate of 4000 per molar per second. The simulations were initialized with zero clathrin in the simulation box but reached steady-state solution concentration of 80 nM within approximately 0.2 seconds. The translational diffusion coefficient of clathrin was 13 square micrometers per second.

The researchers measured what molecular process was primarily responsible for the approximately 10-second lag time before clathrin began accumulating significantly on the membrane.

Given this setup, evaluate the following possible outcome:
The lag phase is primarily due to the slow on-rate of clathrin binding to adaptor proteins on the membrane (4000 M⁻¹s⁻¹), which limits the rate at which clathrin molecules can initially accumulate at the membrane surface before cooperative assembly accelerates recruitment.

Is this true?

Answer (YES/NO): YES